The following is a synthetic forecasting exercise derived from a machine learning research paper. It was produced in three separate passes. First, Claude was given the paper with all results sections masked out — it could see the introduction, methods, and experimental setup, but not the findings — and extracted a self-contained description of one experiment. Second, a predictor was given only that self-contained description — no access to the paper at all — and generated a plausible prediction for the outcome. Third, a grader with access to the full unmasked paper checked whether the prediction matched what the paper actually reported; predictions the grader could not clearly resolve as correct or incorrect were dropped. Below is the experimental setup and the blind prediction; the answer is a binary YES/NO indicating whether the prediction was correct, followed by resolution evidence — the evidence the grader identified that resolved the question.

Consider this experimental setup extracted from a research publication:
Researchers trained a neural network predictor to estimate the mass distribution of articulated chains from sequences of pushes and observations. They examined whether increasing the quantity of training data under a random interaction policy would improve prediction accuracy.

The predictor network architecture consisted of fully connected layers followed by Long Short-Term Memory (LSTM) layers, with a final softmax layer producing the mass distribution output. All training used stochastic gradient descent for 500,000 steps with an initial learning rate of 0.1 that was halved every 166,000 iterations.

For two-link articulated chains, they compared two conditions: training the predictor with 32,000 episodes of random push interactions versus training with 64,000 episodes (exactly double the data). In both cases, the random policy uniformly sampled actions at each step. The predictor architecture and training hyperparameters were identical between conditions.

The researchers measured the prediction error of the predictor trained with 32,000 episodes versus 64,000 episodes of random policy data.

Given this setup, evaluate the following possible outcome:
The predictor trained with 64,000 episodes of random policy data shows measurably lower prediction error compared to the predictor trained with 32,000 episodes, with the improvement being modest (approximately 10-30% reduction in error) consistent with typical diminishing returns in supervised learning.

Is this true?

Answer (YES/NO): NO